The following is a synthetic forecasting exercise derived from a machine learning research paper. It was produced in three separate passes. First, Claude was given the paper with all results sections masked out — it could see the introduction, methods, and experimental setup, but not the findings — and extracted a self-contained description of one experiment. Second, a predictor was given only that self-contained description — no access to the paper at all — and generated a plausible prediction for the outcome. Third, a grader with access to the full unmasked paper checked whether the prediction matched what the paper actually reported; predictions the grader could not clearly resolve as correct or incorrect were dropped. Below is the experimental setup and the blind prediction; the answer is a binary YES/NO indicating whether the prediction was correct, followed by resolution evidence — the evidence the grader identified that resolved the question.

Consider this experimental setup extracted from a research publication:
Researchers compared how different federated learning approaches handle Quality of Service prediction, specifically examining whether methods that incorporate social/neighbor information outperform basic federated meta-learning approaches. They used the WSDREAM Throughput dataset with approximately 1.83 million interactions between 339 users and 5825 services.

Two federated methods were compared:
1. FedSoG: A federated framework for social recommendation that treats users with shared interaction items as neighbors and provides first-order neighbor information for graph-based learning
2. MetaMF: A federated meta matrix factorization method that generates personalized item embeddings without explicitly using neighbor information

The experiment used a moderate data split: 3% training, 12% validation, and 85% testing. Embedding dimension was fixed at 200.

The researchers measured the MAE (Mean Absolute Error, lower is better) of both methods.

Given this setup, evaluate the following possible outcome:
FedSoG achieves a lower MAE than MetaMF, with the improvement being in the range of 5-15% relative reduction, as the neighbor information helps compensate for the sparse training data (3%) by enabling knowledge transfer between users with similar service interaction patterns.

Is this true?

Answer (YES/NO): YES